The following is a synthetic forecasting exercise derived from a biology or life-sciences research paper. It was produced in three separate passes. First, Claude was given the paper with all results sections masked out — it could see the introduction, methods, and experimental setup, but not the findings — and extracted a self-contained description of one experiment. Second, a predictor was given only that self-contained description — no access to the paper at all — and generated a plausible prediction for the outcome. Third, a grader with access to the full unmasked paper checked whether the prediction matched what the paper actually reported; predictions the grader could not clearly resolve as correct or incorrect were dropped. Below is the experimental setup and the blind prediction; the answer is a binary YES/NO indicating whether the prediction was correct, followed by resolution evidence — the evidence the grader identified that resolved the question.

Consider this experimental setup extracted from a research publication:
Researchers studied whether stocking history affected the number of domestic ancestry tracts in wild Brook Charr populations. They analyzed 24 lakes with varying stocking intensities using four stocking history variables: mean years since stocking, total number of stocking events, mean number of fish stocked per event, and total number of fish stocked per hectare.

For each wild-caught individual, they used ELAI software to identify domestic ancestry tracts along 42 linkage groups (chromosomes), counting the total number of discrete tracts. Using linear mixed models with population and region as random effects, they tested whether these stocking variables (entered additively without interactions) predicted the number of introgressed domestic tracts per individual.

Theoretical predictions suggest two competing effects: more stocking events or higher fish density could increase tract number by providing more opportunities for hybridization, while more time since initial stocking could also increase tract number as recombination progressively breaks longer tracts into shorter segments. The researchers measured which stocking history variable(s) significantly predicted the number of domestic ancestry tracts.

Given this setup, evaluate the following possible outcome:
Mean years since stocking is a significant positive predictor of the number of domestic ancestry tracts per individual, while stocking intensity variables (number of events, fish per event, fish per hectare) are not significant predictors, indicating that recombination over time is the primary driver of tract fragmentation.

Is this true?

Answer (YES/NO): NO